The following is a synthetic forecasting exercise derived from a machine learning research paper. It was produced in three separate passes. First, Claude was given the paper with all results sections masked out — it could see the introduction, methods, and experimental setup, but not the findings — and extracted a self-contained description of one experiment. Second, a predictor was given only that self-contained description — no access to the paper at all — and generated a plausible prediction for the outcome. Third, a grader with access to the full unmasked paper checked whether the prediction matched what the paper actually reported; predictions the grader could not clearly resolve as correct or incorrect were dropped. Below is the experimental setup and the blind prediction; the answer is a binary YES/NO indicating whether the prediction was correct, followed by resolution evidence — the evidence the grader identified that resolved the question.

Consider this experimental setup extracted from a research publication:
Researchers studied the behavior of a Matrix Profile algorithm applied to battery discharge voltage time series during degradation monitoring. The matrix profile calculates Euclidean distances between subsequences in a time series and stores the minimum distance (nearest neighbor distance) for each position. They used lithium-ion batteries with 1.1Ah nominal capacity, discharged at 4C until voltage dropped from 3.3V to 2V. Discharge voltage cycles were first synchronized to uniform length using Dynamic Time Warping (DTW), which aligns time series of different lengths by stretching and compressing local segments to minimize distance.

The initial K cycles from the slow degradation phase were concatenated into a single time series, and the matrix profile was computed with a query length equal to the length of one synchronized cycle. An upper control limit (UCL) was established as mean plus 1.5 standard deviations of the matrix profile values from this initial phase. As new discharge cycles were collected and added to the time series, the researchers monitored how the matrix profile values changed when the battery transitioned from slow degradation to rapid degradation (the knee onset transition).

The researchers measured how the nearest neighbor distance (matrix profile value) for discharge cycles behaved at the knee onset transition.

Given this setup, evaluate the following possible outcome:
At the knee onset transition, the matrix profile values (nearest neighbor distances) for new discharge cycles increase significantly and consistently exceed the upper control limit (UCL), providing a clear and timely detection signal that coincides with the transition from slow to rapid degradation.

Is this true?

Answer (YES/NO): NO